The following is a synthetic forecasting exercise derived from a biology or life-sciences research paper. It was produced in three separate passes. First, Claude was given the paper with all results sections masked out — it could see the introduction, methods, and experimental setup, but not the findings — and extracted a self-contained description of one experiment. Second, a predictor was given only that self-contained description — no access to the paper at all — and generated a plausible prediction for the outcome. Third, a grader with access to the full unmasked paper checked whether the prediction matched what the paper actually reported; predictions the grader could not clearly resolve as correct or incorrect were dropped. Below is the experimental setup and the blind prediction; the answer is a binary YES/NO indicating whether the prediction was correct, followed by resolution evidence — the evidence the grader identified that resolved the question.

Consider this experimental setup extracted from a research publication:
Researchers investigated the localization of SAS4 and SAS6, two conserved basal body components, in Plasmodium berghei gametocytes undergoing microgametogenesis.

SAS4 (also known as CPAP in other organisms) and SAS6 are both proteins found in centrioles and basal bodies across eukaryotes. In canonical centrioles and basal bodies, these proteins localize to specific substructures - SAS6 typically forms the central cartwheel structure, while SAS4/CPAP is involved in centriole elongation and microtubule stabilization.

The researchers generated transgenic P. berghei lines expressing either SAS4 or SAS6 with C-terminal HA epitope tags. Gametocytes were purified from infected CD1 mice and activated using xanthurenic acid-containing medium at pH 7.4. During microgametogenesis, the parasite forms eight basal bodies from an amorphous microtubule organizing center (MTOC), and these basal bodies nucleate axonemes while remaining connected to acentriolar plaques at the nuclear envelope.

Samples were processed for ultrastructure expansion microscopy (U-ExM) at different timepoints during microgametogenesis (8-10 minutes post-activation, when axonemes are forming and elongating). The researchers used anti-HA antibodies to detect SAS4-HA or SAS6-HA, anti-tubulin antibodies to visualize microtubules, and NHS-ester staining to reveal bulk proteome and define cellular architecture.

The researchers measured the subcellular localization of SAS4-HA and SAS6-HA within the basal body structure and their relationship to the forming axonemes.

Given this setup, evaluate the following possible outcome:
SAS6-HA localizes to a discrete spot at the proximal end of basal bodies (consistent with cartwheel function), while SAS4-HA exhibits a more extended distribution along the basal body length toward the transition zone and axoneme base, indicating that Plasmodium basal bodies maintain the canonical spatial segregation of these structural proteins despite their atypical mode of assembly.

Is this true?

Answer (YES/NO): NO